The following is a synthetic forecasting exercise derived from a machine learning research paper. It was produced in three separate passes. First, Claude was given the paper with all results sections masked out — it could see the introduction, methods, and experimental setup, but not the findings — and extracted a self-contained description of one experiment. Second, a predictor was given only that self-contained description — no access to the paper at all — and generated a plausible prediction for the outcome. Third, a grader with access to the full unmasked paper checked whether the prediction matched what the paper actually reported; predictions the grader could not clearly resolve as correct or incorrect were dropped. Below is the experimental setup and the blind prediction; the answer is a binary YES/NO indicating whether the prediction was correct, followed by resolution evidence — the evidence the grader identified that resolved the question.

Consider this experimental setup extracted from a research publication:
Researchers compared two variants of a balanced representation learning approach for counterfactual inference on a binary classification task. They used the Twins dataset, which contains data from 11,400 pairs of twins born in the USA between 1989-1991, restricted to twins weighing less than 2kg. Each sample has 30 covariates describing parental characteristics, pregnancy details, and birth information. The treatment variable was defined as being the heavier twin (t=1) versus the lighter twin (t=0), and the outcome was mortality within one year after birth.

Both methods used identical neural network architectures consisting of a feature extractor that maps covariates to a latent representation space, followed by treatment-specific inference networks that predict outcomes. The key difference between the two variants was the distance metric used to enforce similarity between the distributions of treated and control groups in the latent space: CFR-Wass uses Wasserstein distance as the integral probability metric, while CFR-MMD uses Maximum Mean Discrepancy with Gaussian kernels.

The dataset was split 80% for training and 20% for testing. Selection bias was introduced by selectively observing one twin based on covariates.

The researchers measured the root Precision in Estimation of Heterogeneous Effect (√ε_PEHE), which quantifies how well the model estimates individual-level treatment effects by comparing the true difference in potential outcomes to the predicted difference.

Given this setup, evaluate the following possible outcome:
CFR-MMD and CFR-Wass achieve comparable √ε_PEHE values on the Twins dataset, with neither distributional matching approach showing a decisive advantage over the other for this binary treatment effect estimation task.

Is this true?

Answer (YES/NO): NO